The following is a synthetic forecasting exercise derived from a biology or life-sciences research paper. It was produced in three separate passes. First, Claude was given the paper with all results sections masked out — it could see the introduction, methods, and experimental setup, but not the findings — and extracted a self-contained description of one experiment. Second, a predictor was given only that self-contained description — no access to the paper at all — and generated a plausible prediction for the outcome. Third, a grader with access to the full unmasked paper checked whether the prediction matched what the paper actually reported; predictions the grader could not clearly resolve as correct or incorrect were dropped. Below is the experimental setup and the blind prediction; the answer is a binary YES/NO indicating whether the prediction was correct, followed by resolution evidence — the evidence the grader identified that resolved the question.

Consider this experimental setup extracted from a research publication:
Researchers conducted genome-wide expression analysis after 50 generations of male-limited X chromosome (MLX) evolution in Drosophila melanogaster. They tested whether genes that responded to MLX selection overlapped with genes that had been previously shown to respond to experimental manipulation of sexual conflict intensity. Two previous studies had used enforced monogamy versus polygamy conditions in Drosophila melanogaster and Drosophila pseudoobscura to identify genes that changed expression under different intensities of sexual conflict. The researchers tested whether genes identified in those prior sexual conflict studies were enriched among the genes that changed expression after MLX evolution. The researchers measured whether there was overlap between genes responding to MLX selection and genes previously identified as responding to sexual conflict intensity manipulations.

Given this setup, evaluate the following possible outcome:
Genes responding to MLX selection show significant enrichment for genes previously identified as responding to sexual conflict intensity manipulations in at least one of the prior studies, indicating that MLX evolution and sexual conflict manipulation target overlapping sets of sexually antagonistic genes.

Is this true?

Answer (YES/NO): YES